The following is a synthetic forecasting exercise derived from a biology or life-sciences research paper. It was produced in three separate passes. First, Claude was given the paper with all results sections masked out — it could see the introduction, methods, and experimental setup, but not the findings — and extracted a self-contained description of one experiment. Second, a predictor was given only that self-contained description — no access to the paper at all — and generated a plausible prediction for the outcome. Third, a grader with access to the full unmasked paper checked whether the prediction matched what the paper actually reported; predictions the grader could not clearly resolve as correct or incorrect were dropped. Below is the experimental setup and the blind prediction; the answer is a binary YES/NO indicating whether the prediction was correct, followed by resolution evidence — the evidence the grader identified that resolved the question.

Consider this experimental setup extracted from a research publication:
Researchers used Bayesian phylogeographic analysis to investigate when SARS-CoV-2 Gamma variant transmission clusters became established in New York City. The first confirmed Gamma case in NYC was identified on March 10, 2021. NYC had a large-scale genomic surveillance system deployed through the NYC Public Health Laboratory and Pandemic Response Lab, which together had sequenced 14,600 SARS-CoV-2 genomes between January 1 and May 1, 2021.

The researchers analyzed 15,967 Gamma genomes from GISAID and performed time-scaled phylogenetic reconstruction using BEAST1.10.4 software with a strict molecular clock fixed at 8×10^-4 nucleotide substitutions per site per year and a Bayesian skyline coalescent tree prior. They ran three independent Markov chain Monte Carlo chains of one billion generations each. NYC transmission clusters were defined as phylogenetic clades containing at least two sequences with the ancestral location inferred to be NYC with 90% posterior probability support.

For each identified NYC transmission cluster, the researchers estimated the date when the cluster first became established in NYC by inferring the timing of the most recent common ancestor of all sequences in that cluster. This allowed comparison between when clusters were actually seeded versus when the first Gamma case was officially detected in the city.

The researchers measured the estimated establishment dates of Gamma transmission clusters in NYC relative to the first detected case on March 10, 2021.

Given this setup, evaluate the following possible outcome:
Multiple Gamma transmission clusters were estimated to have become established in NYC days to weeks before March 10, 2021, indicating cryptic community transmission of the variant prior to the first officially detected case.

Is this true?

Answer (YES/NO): YES